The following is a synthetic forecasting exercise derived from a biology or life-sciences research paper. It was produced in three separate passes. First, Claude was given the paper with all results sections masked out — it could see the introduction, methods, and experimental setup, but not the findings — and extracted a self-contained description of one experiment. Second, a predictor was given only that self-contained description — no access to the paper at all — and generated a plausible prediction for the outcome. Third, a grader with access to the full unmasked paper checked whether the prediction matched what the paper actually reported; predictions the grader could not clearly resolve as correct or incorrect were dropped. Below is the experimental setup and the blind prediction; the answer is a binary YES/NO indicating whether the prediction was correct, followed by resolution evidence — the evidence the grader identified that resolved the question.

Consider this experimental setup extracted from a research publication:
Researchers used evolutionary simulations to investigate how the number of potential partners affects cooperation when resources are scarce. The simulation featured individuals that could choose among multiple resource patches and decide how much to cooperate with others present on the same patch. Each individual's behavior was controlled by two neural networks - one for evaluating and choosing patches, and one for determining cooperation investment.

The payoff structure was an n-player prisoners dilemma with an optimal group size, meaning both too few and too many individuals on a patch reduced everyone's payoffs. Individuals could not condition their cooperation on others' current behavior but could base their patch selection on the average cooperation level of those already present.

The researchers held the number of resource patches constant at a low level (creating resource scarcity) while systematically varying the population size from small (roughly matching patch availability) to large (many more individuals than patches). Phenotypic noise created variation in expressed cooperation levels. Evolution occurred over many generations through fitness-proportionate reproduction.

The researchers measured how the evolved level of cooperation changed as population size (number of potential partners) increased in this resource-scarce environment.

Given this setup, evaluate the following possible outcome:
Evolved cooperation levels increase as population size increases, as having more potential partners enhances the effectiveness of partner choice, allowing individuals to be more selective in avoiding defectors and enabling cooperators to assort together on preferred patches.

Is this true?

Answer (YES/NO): NO